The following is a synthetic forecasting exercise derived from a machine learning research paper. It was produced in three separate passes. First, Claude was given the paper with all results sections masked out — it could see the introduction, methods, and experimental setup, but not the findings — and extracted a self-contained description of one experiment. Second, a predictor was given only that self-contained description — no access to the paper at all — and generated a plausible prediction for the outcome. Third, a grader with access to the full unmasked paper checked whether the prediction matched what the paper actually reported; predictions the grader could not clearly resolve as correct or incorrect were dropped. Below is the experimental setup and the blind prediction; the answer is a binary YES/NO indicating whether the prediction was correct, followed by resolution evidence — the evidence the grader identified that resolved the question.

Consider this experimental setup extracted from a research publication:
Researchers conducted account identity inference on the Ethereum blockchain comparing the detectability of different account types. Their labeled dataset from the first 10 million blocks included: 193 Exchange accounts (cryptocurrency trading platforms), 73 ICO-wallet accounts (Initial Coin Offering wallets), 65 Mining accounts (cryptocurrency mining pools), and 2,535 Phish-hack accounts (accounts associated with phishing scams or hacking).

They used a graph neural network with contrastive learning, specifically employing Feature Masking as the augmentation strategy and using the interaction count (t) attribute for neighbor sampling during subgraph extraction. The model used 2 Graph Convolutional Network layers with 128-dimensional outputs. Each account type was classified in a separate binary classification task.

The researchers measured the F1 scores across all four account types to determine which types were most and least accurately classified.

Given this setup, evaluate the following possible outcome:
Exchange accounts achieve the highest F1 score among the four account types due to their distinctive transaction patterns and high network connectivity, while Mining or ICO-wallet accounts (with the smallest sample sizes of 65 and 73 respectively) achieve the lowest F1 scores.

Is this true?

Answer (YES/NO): NO